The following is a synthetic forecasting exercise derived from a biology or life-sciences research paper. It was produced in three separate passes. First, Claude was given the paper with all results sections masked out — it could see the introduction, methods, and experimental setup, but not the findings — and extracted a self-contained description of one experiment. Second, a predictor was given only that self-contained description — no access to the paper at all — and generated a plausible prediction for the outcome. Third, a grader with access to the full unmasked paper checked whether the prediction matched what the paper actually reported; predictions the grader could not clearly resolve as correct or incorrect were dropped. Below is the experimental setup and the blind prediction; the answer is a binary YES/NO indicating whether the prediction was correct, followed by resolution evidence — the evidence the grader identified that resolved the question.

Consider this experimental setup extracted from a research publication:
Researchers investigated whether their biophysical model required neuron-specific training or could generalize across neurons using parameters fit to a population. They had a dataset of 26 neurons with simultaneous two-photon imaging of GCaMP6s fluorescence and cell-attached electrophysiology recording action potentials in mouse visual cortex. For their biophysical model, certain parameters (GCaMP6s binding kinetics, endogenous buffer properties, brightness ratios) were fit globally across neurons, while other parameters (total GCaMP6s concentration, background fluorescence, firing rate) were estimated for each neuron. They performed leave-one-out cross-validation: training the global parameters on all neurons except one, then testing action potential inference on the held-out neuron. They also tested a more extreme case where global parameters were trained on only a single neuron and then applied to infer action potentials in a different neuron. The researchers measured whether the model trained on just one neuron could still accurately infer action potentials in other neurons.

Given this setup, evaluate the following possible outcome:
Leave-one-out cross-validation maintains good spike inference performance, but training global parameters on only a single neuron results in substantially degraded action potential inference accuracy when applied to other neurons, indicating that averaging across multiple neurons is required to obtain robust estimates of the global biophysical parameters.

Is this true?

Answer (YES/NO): NO